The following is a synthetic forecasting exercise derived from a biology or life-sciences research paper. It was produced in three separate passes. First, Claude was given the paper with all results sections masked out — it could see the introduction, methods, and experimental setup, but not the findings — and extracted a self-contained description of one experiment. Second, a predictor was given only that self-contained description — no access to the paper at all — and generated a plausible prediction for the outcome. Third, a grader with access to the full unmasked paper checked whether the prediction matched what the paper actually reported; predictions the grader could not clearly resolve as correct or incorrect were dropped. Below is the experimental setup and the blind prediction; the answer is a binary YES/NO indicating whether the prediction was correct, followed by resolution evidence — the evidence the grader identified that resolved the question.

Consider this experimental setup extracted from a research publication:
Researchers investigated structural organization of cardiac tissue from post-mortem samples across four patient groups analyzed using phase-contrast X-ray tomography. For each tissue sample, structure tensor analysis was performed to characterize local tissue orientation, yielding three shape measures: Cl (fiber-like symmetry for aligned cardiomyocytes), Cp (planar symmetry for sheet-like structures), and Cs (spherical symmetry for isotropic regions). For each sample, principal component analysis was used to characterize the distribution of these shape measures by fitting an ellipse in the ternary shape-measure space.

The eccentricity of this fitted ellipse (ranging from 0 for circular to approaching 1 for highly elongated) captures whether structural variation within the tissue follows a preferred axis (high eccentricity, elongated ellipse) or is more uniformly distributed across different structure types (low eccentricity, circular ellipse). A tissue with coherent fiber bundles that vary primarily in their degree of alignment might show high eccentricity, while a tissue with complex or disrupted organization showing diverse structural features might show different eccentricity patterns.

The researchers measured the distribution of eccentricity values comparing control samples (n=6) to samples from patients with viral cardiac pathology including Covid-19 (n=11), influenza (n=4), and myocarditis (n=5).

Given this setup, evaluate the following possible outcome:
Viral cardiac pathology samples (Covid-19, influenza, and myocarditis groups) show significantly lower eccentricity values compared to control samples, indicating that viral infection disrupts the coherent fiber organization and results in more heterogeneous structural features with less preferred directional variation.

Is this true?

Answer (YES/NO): NO